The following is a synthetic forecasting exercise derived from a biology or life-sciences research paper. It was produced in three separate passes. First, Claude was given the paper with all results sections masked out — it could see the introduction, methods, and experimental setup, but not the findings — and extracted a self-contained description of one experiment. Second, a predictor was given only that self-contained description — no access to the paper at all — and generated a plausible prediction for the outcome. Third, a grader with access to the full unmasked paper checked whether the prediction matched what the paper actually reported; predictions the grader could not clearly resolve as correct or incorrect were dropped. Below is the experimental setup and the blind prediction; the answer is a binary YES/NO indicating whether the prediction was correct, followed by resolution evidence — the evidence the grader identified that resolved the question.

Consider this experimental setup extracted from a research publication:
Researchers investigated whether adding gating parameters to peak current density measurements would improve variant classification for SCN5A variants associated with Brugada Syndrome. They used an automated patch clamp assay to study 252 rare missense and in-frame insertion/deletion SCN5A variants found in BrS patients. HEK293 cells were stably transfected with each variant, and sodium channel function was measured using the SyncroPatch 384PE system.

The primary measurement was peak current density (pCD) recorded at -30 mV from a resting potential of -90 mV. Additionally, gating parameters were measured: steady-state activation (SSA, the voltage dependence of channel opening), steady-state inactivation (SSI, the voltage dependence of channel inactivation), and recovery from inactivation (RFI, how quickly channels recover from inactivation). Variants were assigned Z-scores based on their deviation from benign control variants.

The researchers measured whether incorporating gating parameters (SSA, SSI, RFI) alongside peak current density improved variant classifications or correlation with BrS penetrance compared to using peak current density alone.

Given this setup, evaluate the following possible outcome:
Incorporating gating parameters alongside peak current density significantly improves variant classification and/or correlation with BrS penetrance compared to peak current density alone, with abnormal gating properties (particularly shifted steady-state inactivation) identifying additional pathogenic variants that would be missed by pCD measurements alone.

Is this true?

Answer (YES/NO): NO